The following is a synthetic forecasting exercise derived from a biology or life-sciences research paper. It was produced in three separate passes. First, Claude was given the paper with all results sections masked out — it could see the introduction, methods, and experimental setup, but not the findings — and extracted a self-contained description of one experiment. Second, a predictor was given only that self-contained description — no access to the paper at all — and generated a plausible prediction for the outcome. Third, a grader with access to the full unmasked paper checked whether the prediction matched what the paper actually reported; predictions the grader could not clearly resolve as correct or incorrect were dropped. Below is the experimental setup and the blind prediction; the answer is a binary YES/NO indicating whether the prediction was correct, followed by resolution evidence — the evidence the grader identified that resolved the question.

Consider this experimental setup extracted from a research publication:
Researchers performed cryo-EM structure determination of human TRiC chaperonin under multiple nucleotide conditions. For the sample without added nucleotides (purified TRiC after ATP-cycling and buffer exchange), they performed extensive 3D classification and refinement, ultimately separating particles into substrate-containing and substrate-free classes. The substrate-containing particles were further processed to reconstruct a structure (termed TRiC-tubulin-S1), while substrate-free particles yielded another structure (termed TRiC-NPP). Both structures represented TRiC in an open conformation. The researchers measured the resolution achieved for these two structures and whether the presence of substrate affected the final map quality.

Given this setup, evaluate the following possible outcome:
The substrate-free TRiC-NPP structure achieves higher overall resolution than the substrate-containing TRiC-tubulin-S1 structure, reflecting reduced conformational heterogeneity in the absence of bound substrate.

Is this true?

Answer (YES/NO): YES